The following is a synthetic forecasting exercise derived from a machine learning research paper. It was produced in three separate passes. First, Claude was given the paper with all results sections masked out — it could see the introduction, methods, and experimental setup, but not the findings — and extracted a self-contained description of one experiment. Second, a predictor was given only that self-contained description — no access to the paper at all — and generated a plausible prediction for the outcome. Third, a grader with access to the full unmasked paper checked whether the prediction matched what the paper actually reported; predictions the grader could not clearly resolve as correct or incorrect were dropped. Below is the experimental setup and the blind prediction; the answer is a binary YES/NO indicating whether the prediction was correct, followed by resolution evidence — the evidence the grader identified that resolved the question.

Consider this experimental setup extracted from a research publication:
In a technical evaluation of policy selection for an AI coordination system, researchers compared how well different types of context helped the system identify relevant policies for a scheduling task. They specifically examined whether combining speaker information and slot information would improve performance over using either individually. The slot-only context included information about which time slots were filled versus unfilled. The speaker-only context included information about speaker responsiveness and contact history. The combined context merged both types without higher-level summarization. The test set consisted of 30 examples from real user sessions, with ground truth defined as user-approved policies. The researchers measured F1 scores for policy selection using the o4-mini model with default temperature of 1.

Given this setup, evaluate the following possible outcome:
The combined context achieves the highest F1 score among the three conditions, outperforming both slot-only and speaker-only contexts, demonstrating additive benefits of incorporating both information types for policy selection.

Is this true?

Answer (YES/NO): NO